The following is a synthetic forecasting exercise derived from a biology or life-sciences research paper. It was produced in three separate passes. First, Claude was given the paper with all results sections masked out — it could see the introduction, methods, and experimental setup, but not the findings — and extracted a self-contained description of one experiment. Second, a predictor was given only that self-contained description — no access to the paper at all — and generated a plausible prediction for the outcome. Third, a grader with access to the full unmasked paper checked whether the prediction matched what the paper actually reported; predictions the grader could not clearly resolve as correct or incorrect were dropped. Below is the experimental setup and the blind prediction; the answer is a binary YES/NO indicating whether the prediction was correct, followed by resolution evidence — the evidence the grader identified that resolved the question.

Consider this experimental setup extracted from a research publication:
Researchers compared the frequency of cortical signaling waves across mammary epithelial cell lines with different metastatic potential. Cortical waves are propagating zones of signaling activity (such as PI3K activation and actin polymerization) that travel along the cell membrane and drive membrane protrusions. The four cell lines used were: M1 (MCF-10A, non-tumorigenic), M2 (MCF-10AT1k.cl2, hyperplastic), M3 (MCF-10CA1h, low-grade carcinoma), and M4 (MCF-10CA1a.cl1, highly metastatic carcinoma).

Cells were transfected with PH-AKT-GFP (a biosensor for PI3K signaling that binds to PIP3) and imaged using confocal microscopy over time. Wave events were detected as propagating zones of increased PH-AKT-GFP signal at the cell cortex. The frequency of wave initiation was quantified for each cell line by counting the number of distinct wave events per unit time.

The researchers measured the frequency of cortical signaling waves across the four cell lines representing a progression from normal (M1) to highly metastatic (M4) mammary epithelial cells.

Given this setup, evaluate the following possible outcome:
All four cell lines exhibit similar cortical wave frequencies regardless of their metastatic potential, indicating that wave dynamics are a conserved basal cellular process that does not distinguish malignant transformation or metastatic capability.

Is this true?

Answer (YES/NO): NO